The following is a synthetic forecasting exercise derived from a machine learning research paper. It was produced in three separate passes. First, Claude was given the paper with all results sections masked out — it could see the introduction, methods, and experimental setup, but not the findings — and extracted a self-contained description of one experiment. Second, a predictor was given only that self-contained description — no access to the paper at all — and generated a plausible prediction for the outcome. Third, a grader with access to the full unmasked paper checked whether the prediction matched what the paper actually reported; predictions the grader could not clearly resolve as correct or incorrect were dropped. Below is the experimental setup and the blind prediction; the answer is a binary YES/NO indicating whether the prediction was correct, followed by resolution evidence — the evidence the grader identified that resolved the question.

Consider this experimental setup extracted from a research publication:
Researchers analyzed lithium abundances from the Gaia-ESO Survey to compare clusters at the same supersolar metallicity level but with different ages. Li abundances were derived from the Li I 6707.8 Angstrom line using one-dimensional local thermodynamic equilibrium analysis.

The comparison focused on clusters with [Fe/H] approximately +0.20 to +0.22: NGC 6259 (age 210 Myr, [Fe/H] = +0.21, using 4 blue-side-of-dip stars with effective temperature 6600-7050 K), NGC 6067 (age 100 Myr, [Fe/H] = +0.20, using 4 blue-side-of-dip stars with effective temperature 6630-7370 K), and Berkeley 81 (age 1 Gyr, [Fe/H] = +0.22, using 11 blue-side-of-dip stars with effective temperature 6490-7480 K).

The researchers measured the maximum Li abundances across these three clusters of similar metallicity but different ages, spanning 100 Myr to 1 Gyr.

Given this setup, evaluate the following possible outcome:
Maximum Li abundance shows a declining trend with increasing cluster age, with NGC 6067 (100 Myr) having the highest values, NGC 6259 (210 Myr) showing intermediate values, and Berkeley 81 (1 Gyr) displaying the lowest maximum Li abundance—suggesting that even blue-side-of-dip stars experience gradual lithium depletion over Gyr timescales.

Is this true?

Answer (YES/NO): NO